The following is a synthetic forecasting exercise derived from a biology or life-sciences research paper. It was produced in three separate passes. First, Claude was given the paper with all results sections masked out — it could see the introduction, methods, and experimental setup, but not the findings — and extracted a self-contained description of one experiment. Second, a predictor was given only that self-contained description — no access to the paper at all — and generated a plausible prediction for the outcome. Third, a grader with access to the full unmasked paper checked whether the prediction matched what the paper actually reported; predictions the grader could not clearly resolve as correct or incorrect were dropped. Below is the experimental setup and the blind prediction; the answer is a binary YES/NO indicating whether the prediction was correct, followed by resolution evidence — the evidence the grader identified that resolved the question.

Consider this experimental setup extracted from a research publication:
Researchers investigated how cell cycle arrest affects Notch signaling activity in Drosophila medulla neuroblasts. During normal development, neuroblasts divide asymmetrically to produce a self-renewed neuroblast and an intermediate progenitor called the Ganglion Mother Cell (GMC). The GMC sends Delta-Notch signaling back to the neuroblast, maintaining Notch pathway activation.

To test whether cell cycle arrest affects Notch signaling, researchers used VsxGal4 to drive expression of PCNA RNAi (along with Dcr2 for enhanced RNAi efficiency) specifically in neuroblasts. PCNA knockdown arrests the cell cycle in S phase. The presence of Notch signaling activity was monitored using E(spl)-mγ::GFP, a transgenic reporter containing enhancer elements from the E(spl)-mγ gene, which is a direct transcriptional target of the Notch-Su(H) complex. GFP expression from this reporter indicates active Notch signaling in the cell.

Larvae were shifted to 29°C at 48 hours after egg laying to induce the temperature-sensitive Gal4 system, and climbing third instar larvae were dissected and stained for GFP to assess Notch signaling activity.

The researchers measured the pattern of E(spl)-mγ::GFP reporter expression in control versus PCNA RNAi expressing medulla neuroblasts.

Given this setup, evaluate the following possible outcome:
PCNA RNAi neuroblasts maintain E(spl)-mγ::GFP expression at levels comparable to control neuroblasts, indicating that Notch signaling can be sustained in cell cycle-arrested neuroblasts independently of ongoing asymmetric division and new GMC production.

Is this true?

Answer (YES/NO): NO